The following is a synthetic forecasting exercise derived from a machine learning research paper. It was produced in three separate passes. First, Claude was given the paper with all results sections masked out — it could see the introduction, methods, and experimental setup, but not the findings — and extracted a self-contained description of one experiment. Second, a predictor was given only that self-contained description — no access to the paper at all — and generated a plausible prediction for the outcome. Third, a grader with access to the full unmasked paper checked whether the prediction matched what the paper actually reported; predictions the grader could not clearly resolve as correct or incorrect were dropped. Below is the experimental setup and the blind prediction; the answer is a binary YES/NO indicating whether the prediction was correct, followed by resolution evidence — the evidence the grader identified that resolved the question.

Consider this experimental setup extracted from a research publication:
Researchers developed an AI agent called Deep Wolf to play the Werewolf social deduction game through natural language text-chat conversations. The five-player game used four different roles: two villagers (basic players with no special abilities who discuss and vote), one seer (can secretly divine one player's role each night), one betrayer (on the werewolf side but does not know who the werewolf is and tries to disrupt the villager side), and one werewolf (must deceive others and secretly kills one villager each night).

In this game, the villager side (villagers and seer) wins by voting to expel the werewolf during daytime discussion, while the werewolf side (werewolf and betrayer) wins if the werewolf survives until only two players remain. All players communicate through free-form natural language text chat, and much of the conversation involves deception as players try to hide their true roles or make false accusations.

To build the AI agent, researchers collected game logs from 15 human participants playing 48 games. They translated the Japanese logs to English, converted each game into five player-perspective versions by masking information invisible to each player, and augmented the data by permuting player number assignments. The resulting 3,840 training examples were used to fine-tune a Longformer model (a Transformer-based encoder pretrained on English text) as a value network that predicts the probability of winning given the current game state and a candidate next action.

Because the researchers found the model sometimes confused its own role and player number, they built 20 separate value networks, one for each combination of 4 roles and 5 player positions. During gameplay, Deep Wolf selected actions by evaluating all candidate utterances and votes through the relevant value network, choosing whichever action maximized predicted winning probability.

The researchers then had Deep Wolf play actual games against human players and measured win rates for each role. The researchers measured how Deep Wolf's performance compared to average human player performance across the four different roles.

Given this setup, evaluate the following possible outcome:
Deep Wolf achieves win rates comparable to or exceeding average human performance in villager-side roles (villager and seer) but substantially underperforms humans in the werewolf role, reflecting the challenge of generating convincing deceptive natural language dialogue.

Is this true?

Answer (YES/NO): NO